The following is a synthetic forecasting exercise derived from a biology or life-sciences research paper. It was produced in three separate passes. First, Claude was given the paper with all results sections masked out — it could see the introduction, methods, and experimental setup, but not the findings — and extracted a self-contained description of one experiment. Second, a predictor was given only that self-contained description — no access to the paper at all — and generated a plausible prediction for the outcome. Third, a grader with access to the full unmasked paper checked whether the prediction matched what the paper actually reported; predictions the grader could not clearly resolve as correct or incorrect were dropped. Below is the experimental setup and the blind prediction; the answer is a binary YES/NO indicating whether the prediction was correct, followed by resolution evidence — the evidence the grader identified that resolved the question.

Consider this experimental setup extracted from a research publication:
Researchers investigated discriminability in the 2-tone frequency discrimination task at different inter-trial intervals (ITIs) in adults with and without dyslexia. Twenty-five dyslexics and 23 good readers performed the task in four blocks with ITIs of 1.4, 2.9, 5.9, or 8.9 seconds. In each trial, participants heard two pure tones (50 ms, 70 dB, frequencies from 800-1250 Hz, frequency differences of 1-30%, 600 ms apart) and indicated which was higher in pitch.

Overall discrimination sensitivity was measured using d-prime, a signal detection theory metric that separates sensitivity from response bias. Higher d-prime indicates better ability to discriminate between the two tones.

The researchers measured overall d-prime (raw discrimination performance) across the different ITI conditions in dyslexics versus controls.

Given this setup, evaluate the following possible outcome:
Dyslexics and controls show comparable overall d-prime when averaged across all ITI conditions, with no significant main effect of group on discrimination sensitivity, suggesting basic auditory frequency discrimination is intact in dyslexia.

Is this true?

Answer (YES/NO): NO